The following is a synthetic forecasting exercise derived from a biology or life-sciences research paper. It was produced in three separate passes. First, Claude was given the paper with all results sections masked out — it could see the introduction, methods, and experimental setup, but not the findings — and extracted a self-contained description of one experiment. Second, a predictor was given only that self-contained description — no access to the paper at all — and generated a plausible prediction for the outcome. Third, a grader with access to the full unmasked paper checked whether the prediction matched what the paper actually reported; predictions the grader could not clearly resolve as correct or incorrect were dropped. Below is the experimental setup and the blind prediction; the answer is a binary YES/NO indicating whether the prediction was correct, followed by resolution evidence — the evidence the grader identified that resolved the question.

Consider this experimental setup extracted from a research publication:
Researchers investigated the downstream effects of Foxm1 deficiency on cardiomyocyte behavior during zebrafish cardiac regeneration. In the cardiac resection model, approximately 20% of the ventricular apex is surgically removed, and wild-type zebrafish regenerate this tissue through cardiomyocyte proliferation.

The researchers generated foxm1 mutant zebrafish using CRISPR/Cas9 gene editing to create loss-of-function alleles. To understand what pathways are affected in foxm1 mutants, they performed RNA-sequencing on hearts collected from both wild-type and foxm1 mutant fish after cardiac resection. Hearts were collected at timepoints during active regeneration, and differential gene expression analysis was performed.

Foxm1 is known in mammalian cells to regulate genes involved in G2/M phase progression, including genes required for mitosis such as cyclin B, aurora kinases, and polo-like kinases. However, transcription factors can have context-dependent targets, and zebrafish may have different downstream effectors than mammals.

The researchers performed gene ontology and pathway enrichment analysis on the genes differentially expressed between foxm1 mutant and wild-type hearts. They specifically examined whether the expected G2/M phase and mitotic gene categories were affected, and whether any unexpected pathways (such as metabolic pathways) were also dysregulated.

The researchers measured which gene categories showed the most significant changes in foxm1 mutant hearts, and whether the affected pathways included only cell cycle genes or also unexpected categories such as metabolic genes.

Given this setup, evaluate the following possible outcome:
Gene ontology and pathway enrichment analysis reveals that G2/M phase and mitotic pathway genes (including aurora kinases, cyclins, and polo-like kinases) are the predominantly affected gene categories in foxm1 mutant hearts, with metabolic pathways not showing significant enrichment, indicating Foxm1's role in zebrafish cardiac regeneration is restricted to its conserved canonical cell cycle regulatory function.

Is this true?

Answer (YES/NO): NO